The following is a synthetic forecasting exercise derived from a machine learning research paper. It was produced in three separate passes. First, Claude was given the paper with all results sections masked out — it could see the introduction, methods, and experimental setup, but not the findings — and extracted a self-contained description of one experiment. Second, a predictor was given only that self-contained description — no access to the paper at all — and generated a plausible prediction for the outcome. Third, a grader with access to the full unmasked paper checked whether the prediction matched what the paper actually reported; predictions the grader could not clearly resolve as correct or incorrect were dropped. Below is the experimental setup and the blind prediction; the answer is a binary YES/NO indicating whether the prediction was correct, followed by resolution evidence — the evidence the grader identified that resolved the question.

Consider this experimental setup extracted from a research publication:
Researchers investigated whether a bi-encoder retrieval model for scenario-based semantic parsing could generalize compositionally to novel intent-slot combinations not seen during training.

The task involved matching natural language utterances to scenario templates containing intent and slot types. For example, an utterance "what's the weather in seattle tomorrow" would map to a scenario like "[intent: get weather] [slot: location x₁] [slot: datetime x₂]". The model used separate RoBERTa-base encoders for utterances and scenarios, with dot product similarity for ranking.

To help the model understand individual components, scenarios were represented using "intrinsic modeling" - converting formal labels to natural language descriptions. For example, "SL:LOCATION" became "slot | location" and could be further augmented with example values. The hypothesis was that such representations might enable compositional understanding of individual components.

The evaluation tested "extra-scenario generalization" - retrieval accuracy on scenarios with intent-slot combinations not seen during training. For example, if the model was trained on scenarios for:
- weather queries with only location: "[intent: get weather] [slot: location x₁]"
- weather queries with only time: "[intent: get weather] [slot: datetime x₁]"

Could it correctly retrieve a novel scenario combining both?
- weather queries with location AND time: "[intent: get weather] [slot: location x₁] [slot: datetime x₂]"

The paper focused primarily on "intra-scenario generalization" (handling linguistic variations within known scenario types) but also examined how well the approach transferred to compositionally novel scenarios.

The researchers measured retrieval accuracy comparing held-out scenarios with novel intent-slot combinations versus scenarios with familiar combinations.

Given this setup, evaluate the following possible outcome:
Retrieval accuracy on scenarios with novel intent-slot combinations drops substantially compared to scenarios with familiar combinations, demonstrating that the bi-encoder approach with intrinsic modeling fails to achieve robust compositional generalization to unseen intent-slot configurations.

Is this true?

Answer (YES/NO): NO